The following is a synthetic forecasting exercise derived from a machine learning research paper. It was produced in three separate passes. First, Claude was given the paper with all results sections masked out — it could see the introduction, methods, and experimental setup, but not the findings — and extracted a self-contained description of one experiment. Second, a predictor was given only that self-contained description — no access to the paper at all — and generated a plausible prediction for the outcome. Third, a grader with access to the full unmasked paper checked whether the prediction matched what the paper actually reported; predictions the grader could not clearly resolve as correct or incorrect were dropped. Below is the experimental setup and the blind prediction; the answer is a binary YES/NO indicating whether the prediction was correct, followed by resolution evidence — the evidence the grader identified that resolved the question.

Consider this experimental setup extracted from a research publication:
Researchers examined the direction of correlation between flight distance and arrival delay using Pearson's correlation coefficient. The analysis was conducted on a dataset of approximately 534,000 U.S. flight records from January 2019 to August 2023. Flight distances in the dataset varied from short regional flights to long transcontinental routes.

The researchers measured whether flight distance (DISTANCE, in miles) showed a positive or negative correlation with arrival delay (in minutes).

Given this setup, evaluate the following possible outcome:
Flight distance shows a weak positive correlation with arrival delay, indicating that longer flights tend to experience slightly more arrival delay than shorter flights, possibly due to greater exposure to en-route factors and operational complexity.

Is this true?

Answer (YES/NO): NO